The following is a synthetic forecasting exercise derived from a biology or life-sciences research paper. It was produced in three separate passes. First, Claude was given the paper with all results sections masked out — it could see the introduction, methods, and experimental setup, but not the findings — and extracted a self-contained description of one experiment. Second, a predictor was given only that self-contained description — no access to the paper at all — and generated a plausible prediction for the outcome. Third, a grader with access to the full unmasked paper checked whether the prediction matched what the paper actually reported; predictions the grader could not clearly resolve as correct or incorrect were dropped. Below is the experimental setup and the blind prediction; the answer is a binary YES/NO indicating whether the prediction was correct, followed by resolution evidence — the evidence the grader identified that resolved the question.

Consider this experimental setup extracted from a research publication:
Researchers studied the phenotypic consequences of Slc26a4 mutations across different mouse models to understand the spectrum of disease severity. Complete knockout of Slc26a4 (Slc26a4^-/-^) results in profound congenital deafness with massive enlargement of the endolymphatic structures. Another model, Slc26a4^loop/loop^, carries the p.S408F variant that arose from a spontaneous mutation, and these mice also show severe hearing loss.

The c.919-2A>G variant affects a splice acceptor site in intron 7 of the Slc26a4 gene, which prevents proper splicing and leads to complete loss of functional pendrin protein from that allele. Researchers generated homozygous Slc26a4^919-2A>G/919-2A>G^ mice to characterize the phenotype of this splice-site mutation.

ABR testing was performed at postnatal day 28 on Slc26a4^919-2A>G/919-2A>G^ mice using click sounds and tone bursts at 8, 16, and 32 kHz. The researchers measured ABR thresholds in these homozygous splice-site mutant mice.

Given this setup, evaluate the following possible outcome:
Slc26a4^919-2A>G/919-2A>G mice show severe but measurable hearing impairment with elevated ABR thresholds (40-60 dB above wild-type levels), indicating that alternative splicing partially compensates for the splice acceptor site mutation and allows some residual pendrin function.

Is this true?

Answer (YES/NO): NO